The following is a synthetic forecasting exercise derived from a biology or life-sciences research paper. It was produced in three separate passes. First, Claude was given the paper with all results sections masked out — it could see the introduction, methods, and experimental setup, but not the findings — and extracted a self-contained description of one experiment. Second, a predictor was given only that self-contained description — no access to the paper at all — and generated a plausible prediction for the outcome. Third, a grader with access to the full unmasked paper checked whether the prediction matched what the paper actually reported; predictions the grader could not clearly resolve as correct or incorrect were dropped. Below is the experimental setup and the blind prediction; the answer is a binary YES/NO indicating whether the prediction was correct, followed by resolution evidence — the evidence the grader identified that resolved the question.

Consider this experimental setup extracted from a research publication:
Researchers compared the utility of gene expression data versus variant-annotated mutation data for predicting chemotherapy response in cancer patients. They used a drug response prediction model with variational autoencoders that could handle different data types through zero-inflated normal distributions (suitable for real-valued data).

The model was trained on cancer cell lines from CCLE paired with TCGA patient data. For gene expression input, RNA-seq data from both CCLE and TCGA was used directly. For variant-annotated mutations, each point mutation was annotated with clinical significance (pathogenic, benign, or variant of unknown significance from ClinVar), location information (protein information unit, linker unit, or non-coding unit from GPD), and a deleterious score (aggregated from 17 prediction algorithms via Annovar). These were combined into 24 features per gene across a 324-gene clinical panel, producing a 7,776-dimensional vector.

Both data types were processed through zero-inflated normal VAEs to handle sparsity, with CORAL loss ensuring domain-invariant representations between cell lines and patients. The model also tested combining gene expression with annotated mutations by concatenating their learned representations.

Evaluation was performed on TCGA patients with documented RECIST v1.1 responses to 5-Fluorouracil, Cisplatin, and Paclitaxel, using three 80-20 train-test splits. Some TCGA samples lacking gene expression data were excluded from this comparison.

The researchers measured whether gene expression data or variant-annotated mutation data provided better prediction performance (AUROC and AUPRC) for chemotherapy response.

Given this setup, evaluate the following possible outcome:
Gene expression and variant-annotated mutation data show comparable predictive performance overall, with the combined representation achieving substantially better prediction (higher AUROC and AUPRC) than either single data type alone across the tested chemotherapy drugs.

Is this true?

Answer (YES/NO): NO